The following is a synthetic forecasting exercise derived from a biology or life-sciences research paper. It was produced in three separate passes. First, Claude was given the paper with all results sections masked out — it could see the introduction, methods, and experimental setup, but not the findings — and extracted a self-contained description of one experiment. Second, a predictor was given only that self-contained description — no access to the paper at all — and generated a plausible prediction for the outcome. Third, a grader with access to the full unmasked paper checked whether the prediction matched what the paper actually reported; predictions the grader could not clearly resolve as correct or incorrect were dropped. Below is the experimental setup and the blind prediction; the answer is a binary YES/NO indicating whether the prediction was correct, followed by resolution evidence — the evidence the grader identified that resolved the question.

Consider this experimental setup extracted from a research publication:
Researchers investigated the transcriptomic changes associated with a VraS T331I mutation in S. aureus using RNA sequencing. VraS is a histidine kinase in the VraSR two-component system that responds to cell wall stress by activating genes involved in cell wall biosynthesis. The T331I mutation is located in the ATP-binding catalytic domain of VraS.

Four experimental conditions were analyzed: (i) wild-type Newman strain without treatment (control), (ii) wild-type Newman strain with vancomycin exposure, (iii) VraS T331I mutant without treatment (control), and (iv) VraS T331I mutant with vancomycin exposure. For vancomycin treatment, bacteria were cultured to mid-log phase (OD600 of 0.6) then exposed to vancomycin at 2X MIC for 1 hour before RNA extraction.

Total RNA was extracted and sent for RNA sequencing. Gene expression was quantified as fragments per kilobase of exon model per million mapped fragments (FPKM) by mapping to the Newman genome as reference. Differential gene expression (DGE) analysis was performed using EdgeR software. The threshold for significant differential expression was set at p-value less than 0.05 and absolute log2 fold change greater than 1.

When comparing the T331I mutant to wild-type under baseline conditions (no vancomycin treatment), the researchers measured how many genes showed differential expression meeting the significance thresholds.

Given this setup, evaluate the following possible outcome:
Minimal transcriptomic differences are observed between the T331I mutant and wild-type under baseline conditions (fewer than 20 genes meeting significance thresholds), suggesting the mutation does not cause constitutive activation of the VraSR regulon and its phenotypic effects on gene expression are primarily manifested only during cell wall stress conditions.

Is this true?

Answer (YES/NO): NO